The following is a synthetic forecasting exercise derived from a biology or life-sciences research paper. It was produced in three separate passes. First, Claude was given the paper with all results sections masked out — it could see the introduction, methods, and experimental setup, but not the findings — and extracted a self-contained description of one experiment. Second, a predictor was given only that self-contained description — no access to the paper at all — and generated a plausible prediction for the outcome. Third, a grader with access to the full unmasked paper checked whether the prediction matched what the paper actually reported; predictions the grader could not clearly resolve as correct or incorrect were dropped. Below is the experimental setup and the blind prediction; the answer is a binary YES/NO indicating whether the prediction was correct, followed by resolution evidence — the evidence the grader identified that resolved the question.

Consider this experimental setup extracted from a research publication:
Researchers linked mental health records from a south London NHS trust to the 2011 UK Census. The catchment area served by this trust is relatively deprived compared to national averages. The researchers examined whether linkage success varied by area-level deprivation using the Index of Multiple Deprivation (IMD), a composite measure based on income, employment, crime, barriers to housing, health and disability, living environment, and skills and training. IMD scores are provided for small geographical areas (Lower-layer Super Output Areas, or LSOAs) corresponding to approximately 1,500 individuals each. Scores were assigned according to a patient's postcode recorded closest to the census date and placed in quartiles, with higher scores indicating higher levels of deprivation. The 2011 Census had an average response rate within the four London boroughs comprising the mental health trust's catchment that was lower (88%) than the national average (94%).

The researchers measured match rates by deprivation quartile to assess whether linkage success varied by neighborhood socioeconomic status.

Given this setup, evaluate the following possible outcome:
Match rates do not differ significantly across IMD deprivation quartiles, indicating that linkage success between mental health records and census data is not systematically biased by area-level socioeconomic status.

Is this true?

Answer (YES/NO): NO